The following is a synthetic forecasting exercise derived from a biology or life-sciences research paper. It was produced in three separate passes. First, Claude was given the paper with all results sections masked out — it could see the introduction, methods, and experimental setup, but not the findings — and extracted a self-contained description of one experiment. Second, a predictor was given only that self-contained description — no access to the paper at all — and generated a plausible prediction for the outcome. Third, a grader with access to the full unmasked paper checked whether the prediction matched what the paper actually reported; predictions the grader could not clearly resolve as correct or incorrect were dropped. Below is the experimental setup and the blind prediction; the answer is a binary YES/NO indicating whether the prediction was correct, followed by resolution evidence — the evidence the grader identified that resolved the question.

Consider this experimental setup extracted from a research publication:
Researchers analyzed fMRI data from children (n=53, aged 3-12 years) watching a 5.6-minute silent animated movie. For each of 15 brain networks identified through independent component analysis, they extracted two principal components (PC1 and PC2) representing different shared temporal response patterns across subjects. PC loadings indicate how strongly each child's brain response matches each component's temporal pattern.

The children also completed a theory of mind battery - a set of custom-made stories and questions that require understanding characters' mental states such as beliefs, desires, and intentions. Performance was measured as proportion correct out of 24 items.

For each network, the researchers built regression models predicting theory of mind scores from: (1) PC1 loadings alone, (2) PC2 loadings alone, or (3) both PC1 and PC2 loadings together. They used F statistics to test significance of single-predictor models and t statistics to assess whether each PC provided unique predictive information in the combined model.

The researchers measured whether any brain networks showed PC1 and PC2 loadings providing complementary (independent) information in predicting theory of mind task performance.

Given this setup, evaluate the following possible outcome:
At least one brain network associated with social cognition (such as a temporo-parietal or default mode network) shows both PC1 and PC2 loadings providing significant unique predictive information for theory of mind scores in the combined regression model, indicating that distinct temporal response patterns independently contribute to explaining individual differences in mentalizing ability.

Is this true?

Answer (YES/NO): YES